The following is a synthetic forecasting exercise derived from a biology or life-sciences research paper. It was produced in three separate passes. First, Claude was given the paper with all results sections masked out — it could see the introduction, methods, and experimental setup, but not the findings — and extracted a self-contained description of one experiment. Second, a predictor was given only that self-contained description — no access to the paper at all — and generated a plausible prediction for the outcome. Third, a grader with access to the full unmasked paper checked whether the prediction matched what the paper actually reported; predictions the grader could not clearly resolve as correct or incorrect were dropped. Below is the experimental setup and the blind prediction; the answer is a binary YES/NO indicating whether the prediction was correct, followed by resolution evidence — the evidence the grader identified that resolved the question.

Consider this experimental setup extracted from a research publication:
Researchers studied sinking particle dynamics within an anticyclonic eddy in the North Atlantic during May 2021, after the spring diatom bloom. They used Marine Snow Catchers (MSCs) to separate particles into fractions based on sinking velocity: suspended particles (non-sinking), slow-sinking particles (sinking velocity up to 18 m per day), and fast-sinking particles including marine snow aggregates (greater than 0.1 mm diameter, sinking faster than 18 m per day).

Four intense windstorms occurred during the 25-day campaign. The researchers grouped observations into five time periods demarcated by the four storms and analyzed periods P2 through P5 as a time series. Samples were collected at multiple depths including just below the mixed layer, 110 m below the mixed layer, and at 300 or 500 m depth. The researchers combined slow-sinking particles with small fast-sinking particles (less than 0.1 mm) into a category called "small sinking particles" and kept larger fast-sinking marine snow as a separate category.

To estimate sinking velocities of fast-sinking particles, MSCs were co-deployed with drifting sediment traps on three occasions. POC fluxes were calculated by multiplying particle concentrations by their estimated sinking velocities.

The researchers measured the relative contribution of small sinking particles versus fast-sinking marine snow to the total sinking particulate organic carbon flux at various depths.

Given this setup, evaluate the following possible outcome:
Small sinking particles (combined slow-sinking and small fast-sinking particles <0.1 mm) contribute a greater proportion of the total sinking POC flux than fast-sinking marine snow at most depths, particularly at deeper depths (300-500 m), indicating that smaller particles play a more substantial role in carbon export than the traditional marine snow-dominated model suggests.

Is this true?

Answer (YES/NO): YES